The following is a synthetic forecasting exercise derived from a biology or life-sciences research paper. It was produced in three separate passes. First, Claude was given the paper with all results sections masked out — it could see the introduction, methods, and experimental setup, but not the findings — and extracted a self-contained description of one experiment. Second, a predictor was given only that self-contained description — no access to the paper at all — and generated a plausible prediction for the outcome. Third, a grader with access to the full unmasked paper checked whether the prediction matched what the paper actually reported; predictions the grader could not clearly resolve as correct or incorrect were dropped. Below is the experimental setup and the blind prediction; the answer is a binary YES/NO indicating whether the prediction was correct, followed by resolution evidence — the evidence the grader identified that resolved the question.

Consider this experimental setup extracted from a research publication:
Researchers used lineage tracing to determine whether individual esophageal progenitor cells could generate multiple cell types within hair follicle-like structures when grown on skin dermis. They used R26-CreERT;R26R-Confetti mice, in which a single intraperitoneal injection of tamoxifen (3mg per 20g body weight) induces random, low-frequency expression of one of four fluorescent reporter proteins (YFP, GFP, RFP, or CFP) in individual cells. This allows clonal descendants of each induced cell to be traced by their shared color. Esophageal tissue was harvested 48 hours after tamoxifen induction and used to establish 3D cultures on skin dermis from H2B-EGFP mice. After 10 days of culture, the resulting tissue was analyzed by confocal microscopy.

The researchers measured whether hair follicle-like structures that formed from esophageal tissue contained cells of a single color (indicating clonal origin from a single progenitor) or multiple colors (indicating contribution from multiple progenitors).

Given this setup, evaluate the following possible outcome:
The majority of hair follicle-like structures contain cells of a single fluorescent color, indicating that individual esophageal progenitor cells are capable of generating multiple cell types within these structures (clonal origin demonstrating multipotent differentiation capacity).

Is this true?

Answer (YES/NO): NO